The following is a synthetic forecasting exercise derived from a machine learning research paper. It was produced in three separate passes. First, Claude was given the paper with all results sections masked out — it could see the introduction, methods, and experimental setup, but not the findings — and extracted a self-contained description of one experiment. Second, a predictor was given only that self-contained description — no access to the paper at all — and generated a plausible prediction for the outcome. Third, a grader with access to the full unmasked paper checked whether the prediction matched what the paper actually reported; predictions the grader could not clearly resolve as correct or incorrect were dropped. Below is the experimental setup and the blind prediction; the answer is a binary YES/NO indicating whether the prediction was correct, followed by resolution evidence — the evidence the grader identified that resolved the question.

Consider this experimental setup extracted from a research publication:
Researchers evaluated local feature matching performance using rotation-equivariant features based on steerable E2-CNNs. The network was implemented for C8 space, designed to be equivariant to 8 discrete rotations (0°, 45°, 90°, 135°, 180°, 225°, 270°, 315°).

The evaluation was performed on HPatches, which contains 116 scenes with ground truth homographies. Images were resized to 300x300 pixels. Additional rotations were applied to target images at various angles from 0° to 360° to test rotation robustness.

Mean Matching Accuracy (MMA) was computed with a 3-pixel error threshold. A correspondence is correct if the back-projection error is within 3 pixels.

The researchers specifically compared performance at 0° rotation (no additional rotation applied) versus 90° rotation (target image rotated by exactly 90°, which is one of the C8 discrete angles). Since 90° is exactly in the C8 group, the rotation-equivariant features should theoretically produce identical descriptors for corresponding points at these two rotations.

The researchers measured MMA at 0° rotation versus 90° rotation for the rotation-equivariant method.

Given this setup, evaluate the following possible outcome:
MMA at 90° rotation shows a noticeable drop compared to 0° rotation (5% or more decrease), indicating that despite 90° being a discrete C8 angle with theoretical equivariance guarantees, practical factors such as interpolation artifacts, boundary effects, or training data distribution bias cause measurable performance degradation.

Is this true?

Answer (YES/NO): NO